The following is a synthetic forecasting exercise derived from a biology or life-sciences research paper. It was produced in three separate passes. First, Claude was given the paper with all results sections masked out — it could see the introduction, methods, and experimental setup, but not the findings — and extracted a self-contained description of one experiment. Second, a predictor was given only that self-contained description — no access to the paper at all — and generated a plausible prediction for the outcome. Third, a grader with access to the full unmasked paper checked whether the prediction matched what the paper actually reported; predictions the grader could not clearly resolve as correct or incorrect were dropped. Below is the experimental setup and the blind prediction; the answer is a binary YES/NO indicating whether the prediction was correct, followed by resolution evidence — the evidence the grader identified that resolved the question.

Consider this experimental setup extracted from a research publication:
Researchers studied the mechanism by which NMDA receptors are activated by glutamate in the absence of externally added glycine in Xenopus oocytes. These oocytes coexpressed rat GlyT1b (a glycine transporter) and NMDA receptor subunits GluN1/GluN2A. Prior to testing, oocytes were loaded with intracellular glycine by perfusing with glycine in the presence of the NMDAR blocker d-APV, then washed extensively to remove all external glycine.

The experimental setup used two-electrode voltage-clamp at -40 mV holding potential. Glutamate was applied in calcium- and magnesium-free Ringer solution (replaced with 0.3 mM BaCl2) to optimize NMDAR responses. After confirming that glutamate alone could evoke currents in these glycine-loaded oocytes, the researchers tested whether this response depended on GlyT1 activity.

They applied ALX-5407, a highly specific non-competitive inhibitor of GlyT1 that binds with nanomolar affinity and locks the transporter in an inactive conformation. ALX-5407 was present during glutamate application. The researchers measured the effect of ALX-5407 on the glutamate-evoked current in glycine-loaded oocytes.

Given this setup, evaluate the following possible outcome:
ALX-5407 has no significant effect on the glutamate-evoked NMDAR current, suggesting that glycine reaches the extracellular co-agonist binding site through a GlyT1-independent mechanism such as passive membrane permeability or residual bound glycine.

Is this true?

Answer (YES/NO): NO